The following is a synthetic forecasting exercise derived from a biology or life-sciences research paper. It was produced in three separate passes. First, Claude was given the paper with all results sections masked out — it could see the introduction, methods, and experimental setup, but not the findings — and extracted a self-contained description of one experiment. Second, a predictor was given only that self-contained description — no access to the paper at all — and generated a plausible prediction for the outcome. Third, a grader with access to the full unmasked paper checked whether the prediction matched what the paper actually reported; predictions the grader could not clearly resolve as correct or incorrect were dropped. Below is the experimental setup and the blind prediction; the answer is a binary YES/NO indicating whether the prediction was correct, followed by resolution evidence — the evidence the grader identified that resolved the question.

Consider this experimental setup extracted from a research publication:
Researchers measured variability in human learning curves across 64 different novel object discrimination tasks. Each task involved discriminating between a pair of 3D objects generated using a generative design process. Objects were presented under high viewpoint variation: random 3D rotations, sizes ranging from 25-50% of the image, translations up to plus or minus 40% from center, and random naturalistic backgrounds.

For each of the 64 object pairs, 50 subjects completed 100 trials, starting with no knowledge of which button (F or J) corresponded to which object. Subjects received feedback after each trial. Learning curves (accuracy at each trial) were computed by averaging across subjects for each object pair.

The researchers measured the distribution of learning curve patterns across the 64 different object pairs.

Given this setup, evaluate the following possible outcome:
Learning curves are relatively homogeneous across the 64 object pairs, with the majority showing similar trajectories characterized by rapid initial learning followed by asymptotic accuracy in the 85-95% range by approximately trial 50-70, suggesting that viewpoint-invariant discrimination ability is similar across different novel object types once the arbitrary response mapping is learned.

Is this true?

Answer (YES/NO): NO